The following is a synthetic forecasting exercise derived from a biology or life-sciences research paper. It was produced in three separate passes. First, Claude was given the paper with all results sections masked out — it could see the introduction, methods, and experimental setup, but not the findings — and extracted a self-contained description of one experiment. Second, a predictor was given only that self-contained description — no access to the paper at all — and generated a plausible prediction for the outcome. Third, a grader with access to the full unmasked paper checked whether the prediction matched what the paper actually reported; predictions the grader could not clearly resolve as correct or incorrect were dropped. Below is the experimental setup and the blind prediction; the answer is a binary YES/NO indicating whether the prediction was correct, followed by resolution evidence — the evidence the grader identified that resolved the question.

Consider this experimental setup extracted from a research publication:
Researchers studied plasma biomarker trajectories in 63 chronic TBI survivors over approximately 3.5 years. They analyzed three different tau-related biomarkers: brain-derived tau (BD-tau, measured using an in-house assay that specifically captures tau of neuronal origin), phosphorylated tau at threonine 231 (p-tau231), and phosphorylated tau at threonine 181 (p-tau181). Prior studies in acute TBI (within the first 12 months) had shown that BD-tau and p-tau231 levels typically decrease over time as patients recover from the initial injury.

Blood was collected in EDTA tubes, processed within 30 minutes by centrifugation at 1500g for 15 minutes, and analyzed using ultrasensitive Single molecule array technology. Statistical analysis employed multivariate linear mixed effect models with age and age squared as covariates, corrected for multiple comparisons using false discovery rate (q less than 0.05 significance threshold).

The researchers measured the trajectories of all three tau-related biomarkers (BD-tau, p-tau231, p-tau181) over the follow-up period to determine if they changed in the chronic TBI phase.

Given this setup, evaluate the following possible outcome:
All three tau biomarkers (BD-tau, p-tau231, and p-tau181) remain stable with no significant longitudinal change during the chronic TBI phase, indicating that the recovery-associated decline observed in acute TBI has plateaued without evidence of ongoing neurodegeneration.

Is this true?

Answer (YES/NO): YES